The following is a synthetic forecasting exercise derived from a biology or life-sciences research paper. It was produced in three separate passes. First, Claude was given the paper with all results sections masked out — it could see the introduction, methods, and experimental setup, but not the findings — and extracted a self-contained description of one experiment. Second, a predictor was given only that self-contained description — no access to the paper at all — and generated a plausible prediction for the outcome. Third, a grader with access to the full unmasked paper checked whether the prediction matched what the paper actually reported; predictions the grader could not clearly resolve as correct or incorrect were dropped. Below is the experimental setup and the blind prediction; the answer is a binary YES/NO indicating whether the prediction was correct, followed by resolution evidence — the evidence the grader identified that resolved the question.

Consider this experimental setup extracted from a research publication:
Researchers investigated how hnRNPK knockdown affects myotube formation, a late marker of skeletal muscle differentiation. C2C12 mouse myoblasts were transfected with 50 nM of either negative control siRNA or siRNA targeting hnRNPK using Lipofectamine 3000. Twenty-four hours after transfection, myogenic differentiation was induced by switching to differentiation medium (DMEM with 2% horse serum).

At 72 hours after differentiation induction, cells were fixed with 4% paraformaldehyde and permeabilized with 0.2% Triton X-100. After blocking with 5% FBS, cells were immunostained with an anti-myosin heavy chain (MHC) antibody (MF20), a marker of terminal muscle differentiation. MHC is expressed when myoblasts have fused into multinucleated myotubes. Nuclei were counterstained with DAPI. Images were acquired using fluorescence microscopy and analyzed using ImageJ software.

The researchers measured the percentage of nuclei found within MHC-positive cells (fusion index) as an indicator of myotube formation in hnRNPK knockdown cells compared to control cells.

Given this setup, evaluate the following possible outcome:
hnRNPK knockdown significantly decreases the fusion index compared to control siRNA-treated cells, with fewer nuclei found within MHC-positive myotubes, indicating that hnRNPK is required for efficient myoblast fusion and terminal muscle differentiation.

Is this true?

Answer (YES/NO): NO